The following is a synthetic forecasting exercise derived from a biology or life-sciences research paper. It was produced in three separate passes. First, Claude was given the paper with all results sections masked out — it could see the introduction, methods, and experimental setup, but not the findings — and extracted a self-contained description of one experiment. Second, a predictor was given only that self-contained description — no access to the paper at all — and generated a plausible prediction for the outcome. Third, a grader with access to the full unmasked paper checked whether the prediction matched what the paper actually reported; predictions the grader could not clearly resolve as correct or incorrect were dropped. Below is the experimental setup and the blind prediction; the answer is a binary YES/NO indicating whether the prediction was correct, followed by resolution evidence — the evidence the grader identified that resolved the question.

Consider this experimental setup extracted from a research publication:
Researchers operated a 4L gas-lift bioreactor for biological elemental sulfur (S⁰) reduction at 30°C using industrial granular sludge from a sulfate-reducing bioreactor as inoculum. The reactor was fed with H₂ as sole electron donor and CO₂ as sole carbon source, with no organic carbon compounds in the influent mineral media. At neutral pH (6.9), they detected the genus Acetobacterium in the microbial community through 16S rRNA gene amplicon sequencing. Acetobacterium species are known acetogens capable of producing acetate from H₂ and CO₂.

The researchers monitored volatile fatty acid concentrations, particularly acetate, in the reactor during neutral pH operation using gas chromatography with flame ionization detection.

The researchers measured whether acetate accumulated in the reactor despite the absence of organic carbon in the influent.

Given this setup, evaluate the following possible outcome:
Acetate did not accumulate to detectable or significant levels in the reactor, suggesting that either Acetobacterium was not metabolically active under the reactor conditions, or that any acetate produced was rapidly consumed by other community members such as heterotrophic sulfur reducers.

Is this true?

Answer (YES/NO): NO